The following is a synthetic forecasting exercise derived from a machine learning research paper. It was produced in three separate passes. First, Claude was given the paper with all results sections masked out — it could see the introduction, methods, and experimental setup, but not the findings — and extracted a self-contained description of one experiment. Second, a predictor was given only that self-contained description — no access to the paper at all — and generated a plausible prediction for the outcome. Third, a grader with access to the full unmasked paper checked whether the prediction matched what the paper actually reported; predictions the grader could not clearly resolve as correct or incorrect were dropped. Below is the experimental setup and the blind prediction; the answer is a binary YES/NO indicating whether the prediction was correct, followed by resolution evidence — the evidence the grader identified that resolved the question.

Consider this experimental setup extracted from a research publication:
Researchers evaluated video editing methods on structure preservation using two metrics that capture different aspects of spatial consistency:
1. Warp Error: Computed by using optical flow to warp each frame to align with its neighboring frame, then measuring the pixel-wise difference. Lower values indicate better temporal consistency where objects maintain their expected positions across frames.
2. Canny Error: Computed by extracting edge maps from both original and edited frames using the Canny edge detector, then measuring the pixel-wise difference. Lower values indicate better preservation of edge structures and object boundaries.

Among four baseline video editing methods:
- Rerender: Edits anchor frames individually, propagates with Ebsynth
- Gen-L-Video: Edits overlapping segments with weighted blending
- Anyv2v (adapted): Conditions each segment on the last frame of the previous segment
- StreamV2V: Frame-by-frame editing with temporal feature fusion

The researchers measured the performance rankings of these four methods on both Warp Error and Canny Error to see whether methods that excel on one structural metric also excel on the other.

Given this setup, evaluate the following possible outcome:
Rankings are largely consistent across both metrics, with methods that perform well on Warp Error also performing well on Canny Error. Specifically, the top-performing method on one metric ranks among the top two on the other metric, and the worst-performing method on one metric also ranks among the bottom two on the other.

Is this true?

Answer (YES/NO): NO